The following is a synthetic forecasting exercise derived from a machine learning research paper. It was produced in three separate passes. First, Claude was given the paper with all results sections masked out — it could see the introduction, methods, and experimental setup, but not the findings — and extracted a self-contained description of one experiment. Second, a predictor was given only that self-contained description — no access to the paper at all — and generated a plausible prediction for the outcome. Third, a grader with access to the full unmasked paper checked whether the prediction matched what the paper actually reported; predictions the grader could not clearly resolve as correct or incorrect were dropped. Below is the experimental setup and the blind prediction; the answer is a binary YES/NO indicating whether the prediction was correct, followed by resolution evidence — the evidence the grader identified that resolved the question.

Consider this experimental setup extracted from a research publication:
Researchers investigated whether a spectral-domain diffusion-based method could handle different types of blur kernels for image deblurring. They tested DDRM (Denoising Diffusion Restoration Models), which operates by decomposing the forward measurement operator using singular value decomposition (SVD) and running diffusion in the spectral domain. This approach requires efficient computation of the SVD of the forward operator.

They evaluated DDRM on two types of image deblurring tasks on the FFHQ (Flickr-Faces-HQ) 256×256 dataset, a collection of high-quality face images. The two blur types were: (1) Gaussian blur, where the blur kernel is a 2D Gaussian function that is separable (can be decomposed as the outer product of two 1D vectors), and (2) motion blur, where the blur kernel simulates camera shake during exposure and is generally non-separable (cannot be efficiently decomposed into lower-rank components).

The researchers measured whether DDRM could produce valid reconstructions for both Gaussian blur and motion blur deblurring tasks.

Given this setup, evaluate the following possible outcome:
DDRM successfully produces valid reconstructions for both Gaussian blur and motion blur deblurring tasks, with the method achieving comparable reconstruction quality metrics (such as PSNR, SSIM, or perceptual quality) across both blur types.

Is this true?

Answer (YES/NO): NO